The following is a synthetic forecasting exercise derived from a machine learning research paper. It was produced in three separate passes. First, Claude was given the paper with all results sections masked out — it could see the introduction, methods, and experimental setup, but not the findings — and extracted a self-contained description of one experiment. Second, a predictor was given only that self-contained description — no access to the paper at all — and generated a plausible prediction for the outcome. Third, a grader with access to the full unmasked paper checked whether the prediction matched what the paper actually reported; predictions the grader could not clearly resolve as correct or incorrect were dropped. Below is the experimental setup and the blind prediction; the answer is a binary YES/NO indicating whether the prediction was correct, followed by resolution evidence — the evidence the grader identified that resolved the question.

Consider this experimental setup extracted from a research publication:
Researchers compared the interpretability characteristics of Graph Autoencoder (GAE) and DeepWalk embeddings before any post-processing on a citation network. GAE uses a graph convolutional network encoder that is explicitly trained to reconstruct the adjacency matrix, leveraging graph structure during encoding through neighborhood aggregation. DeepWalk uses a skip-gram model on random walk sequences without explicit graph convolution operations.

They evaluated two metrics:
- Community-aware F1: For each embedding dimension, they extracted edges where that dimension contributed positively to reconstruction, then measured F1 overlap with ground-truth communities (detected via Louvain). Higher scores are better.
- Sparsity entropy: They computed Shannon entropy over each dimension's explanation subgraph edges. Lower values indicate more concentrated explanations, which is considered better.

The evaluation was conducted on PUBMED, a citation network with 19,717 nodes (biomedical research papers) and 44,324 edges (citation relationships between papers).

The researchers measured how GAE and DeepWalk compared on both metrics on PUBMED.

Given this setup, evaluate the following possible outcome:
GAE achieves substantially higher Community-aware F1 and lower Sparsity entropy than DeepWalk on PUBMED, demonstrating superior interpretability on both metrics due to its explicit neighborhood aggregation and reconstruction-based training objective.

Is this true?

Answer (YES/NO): NO